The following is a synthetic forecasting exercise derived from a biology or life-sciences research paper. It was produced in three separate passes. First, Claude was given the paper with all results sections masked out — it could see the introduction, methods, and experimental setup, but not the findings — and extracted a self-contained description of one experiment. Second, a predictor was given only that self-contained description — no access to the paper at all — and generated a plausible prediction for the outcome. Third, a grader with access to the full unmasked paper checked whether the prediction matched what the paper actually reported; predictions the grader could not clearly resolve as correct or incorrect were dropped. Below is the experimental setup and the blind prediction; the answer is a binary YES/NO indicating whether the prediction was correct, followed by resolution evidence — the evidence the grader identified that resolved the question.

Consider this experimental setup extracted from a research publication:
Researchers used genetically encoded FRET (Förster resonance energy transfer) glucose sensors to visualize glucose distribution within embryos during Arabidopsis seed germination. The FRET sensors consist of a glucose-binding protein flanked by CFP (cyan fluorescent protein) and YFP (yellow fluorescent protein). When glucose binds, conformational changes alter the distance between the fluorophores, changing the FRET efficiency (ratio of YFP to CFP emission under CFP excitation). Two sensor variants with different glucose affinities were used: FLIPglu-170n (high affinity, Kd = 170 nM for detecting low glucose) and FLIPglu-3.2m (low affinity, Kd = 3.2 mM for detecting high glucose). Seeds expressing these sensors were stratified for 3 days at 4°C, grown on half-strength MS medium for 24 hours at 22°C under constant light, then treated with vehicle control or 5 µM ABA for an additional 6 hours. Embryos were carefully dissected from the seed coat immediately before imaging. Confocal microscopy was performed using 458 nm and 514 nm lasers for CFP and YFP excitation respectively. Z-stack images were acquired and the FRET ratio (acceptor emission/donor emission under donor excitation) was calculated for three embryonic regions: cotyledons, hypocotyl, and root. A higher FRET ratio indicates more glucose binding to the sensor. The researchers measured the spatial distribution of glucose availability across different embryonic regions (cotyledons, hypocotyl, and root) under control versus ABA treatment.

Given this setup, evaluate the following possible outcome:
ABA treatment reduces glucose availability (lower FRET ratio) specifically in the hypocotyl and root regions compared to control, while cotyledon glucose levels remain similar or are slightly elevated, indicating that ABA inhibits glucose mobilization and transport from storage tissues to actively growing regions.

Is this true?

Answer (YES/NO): NO